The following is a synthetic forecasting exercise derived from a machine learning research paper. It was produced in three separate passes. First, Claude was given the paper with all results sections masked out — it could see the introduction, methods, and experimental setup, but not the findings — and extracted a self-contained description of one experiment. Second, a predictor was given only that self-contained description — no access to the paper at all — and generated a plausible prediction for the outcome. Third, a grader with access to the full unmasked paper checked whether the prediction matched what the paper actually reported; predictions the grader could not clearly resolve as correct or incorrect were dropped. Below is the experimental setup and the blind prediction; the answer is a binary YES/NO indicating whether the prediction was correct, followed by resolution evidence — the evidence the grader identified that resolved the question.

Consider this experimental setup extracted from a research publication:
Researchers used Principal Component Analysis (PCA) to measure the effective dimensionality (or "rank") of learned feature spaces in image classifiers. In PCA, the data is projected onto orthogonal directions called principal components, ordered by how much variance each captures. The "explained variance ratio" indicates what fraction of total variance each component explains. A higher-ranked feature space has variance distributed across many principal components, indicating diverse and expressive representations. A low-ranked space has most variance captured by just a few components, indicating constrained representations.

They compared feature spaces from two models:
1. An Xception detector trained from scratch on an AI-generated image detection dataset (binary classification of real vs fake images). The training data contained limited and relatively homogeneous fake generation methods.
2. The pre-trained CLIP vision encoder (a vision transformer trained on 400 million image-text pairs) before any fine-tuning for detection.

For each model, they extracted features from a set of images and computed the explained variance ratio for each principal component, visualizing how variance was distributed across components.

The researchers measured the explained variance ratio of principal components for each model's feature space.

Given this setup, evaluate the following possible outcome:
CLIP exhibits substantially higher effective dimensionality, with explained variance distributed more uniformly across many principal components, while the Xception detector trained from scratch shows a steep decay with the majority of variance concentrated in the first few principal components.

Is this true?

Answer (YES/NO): YES